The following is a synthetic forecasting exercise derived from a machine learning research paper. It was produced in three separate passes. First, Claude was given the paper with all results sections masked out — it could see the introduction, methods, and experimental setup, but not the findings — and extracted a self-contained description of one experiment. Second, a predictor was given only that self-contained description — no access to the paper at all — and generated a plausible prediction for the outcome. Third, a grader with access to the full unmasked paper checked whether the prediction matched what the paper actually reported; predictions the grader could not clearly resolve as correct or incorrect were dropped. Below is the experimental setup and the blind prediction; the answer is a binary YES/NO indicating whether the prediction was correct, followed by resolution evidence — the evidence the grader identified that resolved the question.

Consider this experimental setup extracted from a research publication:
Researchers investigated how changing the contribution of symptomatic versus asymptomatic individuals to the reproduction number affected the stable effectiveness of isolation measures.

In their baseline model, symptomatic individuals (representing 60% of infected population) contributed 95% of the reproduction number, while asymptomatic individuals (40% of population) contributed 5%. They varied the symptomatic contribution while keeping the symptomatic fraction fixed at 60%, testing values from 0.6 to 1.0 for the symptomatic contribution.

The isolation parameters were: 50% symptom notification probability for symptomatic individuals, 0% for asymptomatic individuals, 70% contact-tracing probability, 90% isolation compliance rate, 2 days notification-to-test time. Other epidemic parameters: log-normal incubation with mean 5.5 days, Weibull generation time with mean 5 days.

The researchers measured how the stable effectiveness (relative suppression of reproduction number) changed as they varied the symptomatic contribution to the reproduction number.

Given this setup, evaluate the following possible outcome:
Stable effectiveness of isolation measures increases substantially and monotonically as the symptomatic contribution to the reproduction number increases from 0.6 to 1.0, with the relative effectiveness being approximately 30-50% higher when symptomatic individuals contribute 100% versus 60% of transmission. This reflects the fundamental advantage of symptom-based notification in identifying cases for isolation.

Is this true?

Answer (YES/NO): NO